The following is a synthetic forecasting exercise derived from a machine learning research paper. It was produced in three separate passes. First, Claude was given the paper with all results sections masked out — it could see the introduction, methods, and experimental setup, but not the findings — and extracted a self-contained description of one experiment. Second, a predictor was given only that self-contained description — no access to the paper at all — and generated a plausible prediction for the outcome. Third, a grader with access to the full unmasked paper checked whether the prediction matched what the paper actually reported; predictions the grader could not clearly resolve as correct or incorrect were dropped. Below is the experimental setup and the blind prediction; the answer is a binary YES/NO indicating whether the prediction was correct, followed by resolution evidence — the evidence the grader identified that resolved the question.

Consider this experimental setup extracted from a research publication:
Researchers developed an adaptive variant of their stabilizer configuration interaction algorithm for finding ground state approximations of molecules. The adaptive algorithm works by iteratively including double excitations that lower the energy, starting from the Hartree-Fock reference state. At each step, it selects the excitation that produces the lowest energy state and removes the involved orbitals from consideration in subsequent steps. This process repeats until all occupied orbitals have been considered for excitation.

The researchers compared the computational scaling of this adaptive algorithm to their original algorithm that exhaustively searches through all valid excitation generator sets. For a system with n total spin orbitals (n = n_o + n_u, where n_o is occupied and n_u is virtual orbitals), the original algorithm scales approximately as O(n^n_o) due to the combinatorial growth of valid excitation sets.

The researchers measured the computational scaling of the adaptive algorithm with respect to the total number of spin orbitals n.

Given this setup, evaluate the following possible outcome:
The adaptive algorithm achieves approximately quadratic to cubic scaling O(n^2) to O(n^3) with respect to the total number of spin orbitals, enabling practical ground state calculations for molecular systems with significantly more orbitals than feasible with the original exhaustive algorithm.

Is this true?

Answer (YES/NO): YES